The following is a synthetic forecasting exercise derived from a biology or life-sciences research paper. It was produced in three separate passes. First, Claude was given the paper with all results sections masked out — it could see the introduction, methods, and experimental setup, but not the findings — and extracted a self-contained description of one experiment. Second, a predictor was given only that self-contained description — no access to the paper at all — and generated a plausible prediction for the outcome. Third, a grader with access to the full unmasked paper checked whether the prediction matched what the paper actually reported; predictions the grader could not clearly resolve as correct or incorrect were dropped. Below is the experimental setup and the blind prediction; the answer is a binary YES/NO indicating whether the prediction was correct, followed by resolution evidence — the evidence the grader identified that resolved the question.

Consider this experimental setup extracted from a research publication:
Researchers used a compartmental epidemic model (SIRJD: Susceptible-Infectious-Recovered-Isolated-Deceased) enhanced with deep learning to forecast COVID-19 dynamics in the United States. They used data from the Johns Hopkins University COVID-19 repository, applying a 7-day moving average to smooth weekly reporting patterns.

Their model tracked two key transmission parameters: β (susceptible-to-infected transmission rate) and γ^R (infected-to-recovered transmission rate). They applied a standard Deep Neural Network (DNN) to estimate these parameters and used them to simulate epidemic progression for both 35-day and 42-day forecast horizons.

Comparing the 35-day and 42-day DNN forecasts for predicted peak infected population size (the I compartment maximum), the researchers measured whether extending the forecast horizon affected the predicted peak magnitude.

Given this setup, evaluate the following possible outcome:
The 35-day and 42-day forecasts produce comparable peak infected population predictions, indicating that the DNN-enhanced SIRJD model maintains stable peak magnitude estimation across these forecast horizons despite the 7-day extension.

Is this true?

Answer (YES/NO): YES